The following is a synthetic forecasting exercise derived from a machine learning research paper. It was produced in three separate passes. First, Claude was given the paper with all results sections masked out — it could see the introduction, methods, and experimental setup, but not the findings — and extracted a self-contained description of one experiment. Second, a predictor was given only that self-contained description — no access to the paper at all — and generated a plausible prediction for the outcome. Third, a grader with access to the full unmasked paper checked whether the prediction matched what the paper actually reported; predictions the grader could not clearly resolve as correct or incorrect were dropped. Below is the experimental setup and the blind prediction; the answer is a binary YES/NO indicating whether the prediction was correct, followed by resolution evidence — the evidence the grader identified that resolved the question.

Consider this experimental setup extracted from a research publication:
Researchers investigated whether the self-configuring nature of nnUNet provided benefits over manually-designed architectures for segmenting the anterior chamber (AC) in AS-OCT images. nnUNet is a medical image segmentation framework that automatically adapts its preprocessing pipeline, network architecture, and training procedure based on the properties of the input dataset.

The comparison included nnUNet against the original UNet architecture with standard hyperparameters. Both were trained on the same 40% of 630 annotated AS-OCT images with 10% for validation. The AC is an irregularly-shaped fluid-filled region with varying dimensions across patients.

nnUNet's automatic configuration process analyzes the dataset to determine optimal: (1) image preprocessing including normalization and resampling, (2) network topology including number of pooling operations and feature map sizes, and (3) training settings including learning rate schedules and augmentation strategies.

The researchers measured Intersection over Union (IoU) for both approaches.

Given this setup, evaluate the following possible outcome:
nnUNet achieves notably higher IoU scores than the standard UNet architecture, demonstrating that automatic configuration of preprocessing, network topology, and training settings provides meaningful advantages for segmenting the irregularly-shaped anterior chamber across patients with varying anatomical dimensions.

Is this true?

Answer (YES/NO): NO